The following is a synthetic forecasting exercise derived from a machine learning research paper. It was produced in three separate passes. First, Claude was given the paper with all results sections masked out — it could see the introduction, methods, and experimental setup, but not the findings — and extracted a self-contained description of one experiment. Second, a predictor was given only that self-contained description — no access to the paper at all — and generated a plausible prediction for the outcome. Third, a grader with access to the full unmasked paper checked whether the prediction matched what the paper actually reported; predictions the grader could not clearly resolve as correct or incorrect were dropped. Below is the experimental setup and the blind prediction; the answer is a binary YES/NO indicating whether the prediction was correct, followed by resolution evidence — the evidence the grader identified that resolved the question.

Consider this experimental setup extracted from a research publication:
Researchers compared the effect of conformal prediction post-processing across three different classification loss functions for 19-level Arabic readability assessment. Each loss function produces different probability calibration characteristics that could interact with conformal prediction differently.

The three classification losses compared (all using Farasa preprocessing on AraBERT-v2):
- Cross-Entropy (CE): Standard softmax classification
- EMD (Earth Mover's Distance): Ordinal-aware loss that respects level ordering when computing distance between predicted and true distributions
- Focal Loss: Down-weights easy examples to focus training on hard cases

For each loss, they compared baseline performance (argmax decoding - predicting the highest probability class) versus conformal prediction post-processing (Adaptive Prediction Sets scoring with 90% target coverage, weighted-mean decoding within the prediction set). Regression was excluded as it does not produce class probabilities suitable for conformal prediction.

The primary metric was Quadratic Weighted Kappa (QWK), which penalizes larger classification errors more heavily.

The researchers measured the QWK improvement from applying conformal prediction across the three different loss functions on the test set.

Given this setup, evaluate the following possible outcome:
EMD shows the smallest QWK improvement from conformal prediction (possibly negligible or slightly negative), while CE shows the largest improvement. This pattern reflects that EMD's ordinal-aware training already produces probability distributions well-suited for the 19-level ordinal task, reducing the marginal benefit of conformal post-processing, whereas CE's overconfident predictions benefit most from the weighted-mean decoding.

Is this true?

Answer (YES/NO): NO